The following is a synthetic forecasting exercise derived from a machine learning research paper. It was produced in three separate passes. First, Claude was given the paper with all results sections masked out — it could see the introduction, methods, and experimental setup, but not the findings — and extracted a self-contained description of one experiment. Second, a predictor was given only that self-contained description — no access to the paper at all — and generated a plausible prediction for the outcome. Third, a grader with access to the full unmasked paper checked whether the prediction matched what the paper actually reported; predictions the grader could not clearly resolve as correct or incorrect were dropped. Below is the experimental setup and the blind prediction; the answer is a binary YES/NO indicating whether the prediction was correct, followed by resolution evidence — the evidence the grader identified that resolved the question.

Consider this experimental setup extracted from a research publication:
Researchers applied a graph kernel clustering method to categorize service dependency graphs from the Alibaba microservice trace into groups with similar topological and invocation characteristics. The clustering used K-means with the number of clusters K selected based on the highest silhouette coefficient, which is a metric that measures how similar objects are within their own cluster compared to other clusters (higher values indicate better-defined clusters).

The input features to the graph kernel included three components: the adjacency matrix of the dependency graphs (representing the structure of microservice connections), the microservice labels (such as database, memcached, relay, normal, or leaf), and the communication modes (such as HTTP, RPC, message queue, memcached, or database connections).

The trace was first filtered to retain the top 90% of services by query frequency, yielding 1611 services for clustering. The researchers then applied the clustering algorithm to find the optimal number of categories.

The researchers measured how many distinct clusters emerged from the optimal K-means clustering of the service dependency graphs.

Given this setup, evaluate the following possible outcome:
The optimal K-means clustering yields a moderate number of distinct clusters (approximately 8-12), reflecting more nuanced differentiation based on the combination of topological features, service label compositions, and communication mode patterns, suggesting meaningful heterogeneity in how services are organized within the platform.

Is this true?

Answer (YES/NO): NO